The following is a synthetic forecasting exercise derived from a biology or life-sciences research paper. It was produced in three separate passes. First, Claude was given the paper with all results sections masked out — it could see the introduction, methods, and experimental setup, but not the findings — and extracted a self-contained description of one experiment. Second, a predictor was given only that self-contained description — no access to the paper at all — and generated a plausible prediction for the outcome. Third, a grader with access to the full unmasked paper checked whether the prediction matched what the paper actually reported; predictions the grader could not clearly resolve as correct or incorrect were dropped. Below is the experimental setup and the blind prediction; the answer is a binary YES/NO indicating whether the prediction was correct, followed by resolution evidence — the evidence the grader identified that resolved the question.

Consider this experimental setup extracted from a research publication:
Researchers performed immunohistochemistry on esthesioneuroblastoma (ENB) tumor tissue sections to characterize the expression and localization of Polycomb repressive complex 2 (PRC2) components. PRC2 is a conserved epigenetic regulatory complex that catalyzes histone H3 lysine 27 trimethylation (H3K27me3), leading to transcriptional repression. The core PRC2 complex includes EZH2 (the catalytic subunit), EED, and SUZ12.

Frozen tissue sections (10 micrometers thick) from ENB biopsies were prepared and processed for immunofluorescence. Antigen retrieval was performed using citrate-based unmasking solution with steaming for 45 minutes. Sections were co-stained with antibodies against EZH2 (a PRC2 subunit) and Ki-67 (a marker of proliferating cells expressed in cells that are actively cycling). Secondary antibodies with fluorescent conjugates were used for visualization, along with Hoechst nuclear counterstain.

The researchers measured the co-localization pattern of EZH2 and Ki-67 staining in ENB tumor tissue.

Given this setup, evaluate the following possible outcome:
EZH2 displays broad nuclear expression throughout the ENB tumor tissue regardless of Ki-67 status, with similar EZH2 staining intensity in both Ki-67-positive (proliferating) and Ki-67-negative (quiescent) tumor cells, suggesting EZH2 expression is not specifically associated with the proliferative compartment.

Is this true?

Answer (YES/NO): NO